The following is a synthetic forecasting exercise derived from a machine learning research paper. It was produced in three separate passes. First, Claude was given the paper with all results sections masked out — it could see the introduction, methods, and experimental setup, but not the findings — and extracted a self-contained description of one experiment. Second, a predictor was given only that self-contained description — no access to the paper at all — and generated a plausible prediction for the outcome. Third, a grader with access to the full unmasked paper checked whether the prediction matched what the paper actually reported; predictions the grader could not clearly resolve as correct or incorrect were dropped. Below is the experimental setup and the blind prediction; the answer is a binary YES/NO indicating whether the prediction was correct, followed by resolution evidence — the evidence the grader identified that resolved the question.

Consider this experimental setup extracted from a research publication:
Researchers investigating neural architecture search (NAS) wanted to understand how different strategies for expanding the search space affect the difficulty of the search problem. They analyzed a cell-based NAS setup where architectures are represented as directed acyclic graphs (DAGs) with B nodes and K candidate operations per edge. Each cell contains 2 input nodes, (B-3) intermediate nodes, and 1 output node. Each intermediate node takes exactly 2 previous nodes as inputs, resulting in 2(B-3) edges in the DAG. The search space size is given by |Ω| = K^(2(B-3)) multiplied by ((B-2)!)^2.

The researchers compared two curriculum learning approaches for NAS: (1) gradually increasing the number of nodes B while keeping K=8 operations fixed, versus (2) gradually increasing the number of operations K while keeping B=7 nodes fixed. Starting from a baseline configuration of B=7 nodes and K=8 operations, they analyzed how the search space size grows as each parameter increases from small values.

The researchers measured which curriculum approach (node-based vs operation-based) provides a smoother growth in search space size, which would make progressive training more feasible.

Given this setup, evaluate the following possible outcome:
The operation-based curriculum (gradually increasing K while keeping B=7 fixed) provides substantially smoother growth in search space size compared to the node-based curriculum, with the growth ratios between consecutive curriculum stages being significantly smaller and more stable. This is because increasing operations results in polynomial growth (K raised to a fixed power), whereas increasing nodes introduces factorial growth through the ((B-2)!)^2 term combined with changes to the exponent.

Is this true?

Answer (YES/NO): YES